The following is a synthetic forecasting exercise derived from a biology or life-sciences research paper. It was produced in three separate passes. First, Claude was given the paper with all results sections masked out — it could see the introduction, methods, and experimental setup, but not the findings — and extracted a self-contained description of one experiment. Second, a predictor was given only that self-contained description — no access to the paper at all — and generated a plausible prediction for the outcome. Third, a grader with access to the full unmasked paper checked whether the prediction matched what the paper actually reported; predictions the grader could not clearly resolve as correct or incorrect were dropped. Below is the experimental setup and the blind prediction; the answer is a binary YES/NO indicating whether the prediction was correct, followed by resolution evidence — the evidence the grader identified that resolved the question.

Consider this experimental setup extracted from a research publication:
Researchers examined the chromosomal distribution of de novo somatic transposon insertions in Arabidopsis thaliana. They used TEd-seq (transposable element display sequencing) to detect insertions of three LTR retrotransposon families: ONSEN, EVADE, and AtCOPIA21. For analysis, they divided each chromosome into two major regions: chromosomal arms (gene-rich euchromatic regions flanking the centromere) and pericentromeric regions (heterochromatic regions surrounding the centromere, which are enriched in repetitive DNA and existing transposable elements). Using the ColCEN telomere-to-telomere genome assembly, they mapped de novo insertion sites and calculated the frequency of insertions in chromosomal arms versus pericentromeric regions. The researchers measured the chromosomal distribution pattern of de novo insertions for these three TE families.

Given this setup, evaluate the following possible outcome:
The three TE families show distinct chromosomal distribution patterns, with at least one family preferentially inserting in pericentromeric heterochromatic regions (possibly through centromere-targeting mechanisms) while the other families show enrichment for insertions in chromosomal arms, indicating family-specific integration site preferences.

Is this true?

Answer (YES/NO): NO